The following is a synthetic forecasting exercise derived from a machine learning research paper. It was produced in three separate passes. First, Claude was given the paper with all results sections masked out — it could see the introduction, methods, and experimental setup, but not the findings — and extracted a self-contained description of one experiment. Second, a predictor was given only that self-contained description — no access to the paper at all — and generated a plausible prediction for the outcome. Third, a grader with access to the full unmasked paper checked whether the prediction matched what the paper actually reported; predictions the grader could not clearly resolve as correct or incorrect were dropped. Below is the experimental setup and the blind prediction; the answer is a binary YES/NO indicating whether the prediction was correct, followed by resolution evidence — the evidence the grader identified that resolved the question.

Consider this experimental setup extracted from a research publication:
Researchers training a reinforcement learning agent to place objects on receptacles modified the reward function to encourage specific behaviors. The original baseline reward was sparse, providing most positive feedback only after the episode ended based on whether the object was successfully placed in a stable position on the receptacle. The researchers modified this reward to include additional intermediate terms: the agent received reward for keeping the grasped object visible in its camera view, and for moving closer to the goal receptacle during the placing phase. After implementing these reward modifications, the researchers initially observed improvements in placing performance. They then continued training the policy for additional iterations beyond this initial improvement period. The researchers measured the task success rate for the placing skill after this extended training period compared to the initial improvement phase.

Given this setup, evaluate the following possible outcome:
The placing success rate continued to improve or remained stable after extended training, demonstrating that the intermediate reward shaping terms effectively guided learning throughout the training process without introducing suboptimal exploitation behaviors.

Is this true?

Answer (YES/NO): NO